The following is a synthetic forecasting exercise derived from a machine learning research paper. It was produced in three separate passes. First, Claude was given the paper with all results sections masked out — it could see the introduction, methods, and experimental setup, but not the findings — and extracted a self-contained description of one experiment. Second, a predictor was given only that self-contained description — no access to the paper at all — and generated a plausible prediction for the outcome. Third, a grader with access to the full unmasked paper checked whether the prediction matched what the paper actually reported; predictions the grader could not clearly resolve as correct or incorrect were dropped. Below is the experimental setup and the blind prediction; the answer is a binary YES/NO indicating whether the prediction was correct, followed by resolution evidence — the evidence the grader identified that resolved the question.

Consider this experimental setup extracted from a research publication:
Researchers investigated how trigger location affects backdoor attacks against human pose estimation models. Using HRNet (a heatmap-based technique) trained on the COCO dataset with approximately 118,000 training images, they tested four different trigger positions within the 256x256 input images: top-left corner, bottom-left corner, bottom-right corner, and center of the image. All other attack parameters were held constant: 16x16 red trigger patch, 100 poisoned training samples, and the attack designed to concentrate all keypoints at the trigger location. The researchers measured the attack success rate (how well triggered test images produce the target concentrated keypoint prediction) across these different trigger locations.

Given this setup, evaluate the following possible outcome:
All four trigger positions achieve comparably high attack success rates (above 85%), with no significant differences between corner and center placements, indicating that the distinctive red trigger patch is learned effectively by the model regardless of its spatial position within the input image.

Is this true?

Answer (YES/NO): NO